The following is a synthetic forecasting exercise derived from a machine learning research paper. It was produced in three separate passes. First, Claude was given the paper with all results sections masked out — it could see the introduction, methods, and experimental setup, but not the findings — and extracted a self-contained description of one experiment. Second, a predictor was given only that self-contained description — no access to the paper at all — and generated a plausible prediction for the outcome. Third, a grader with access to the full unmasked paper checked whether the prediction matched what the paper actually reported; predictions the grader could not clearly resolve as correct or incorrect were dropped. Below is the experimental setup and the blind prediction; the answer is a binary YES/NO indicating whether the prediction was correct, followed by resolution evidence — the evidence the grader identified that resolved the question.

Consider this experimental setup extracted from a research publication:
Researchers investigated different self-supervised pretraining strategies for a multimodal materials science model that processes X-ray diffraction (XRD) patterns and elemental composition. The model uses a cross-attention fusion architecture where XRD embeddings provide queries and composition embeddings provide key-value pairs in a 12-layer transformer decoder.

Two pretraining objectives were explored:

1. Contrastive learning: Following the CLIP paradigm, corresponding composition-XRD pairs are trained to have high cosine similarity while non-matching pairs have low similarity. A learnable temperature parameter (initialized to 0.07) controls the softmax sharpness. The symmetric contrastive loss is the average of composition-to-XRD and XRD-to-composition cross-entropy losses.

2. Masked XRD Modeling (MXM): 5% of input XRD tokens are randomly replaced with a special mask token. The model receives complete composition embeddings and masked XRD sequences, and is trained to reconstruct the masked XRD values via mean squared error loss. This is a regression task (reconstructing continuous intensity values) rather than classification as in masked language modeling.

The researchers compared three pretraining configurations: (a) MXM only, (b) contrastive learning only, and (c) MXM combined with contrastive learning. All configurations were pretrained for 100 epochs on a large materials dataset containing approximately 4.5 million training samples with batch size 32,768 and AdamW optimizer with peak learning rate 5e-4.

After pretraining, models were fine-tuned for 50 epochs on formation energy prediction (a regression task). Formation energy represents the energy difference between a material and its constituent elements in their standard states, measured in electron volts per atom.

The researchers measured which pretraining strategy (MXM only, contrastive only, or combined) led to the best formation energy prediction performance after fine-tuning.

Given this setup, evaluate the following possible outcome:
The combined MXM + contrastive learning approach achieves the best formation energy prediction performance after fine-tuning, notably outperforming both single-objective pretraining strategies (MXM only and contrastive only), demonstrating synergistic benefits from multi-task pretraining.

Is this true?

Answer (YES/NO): NO